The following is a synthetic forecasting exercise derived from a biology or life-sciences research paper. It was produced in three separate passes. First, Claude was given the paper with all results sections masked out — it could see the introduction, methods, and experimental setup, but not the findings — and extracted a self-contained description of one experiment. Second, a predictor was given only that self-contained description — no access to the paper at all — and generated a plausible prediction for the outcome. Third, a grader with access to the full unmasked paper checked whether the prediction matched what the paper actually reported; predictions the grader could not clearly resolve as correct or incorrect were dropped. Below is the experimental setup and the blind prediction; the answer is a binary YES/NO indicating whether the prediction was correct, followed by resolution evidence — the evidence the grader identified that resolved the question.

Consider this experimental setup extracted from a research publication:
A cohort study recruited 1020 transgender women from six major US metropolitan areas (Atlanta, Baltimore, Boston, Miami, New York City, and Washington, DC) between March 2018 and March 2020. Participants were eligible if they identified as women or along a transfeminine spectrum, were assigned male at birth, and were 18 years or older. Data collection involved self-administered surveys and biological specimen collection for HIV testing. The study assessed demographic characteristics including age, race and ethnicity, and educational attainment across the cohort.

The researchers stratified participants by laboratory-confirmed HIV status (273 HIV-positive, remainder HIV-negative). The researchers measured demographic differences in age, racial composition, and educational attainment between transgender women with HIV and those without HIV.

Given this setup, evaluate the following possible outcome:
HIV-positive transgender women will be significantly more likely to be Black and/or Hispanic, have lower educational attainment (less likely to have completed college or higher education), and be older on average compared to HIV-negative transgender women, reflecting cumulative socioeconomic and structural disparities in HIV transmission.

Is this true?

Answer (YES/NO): YES